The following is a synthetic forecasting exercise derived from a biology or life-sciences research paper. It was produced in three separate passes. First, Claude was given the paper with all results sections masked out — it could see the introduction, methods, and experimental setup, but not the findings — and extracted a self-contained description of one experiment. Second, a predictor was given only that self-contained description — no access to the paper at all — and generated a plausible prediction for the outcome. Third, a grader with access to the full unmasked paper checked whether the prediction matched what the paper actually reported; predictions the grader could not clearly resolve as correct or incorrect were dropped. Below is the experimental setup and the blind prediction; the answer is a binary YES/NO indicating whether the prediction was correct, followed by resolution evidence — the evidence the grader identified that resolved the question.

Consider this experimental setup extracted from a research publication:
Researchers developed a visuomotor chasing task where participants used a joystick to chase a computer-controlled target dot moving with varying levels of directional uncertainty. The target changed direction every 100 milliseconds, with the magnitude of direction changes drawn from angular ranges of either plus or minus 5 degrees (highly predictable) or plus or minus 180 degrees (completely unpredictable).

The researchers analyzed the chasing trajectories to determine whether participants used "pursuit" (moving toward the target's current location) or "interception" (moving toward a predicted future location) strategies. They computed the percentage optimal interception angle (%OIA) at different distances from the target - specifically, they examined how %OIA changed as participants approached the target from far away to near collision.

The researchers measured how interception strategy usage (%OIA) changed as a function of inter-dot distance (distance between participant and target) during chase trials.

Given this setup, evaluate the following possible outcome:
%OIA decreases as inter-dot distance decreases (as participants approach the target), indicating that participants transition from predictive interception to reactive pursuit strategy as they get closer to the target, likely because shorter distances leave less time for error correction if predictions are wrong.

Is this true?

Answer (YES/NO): NO